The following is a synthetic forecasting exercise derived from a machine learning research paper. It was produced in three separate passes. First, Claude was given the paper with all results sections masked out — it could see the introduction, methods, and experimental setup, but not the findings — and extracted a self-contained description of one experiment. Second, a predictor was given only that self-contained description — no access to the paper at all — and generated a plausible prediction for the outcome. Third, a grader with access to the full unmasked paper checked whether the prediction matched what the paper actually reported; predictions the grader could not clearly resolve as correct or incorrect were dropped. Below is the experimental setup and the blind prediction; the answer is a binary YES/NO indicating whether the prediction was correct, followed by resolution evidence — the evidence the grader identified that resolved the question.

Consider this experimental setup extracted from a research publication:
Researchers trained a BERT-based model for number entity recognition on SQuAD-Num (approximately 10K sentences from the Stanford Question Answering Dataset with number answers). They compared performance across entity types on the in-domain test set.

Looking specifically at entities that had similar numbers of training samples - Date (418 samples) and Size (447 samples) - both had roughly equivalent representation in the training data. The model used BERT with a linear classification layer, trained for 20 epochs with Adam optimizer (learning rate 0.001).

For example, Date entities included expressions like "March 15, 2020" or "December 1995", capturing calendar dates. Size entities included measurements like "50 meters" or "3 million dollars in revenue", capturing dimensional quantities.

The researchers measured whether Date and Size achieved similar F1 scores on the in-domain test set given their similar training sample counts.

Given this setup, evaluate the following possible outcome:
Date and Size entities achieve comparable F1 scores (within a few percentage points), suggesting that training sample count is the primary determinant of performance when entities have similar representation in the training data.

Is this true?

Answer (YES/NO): NO